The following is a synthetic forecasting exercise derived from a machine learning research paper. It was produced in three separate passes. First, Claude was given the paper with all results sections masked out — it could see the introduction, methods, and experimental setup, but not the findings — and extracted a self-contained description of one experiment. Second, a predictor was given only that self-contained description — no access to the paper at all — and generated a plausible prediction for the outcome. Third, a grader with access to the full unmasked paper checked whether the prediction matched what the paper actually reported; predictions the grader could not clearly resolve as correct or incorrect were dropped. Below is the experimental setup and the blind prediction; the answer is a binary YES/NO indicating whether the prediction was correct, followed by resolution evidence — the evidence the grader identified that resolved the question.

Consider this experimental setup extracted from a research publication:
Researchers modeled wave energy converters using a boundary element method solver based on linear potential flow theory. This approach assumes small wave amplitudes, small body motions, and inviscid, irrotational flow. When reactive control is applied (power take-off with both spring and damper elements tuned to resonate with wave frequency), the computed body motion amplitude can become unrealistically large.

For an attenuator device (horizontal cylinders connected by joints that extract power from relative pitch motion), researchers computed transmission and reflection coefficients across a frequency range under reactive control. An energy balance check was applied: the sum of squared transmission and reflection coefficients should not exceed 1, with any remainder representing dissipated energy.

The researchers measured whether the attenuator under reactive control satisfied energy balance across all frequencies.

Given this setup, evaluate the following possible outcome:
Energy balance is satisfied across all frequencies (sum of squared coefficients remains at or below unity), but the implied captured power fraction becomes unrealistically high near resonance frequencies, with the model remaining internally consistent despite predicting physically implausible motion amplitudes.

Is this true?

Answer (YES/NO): NO